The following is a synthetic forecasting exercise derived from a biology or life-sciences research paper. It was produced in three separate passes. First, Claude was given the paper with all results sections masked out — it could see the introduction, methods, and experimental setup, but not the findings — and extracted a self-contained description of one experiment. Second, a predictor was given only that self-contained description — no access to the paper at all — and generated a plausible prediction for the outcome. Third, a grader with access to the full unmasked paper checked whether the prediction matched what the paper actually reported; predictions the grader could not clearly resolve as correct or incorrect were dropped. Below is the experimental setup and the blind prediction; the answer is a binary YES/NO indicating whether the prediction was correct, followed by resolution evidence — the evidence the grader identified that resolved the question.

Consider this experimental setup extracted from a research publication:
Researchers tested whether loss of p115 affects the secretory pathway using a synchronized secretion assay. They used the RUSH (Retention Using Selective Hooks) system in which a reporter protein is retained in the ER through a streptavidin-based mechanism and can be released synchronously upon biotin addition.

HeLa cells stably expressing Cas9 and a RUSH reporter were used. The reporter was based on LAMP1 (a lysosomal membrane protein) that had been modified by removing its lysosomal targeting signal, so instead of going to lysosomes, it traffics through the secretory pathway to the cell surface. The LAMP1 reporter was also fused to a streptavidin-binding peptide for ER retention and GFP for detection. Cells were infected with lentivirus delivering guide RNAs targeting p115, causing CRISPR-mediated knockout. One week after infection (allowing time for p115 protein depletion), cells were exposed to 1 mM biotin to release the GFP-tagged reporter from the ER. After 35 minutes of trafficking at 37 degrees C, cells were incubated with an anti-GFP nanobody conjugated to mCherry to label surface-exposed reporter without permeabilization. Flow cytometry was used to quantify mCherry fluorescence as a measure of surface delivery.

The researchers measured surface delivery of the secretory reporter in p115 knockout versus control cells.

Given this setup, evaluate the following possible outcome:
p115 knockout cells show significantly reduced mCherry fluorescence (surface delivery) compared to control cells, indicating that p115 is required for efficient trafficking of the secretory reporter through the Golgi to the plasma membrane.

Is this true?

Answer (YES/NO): YES